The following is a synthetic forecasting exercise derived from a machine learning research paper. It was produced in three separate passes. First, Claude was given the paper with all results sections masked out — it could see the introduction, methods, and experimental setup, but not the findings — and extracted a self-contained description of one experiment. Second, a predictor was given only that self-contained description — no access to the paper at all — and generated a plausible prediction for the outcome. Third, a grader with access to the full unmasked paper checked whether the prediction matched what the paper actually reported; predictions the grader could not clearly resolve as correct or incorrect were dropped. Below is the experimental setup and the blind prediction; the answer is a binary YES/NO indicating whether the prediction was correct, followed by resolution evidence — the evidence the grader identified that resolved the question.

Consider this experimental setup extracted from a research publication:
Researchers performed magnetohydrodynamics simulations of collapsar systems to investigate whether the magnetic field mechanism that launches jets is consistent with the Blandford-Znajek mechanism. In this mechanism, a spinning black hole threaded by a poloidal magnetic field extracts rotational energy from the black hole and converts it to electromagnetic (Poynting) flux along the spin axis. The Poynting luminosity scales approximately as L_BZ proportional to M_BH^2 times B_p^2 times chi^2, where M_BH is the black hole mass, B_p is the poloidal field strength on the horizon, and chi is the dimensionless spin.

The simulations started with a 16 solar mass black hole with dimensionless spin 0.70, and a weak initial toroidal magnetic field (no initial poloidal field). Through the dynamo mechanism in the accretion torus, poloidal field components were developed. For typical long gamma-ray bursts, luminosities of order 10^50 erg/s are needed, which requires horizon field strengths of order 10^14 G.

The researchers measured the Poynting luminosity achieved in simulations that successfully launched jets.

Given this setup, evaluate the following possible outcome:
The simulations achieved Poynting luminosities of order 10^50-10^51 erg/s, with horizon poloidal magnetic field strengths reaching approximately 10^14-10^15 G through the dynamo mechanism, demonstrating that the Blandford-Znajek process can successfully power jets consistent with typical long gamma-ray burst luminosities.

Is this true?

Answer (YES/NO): NO